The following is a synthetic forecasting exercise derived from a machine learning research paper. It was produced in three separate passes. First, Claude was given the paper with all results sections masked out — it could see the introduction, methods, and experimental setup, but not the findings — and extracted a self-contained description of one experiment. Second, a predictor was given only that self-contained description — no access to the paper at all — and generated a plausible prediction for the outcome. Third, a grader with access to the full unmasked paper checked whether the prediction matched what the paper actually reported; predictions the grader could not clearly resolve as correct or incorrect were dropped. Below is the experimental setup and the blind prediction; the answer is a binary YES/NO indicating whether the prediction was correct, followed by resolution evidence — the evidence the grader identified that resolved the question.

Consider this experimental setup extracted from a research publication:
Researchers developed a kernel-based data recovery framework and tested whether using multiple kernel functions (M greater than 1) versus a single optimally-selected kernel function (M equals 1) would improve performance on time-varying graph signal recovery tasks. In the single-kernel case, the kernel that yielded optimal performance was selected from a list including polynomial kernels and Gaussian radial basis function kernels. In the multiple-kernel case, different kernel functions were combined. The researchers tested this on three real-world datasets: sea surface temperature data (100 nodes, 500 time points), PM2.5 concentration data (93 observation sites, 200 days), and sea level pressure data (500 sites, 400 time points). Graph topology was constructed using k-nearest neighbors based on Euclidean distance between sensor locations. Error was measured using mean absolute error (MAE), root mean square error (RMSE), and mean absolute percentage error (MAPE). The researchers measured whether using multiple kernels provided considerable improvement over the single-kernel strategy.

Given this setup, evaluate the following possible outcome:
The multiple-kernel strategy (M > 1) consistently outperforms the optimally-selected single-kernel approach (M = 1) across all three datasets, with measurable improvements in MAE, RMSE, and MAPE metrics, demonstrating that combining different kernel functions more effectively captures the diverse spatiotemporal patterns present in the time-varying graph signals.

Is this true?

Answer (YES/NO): NO